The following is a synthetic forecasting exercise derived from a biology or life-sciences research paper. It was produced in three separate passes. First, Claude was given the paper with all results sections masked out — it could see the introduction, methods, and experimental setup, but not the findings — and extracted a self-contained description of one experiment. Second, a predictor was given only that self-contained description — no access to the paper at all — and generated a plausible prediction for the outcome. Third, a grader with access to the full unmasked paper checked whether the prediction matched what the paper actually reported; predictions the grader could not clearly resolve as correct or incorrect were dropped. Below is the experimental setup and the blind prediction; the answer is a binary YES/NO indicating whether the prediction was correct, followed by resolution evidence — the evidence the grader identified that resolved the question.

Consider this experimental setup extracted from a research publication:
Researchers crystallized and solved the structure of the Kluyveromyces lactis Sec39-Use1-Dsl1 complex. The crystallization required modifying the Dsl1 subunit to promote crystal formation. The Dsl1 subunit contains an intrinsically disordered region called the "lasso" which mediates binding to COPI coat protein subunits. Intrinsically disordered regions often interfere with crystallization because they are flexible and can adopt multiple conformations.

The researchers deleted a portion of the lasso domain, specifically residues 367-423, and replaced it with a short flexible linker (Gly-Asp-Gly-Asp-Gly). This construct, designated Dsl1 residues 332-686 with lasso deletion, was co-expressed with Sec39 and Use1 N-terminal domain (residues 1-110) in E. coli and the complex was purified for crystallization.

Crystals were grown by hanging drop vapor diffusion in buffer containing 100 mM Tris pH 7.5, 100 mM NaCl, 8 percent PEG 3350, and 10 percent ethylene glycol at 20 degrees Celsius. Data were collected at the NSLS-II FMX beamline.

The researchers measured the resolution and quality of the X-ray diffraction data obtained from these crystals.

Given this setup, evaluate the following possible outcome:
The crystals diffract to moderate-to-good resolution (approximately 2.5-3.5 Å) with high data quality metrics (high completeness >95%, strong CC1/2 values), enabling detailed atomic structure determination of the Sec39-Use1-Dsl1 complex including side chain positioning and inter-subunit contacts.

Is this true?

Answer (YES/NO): NO